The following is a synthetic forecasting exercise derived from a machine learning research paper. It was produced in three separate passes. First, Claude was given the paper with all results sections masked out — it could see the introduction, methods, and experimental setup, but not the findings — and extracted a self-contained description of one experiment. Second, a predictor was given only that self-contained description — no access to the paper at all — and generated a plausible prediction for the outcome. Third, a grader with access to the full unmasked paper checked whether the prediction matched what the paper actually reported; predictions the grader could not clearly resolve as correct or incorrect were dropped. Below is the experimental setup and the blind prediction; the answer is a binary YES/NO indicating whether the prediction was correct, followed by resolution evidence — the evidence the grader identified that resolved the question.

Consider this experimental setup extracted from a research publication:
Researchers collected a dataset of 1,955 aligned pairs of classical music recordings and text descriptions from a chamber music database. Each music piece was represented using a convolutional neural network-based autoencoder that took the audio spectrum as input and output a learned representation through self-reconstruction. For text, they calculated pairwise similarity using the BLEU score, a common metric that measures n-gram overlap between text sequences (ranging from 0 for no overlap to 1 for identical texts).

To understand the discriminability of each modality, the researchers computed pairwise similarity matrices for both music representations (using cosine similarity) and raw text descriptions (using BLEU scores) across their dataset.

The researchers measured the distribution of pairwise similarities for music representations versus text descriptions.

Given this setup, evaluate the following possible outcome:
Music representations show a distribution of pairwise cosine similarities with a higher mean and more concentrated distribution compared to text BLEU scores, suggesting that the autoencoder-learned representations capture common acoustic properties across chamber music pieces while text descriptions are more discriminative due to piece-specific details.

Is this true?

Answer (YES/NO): YES